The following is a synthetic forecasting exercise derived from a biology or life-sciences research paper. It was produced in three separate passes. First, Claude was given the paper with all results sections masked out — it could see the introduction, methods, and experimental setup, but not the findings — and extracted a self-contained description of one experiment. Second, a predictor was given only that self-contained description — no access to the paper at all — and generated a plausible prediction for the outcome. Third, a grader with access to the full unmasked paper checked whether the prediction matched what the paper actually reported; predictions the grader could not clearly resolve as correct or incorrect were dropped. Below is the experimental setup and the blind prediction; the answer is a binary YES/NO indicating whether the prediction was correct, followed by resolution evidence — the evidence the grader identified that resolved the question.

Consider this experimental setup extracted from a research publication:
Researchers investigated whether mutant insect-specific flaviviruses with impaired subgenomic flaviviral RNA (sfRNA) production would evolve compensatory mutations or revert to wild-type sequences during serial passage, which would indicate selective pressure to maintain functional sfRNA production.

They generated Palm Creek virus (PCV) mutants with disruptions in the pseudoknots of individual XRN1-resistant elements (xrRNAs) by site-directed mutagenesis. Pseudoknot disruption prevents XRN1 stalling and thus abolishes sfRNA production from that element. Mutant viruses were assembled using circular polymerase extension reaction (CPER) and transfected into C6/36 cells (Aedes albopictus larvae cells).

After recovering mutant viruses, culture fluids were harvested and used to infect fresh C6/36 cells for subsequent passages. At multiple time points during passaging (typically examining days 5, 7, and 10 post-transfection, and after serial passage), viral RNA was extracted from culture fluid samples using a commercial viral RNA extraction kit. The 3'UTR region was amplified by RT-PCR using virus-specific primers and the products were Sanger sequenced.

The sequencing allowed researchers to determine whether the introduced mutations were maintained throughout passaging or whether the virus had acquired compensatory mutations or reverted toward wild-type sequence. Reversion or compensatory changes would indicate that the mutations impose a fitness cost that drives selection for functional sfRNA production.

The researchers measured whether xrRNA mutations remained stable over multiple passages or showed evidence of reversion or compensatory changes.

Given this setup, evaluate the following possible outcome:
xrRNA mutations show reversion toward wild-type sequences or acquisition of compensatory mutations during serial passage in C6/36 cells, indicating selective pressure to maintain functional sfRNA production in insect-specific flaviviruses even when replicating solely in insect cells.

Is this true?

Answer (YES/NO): YES